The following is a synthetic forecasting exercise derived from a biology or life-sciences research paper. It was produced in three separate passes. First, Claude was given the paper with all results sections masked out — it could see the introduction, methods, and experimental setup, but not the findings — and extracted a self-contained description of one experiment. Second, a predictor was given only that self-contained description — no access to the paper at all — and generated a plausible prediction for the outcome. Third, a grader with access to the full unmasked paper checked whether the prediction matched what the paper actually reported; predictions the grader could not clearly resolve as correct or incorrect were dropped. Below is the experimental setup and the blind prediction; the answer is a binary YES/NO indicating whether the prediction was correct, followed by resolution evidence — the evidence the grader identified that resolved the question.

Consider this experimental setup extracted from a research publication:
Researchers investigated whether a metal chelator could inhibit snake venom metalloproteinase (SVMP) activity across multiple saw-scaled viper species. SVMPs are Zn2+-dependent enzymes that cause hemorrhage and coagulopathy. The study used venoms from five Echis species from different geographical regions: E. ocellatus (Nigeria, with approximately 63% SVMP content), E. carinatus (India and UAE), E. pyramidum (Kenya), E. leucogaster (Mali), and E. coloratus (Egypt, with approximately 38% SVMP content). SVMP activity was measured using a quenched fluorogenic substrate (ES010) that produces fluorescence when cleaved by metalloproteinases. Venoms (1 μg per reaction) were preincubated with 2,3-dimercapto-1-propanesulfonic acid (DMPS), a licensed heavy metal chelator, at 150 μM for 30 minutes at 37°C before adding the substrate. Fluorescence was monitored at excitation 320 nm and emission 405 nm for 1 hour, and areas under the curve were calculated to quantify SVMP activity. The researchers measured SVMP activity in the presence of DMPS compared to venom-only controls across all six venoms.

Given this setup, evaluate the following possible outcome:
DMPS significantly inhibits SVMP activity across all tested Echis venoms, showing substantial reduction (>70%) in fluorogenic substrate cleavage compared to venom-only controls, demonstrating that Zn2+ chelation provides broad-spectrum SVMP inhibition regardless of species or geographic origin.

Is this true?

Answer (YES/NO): YES